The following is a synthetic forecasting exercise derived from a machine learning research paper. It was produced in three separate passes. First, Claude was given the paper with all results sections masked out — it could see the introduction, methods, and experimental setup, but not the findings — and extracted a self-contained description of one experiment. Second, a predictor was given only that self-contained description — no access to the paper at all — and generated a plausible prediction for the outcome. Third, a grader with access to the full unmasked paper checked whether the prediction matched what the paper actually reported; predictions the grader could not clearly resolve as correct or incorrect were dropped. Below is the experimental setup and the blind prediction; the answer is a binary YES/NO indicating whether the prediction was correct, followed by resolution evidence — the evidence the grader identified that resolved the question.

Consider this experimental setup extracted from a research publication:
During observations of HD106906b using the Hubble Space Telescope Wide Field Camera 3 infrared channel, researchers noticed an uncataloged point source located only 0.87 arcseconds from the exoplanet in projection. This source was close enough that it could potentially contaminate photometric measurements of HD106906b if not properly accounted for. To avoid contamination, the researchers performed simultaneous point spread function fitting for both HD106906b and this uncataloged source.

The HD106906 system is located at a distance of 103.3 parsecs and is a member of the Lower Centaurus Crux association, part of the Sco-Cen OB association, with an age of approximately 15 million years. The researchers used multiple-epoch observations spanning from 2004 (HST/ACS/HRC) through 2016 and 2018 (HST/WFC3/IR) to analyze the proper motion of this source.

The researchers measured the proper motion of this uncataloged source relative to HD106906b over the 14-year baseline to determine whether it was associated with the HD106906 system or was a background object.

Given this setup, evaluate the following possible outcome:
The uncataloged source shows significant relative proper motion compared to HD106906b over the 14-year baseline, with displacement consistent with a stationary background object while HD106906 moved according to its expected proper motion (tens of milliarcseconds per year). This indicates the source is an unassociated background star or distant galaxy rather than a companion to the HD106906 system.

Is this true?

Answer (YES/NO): YES